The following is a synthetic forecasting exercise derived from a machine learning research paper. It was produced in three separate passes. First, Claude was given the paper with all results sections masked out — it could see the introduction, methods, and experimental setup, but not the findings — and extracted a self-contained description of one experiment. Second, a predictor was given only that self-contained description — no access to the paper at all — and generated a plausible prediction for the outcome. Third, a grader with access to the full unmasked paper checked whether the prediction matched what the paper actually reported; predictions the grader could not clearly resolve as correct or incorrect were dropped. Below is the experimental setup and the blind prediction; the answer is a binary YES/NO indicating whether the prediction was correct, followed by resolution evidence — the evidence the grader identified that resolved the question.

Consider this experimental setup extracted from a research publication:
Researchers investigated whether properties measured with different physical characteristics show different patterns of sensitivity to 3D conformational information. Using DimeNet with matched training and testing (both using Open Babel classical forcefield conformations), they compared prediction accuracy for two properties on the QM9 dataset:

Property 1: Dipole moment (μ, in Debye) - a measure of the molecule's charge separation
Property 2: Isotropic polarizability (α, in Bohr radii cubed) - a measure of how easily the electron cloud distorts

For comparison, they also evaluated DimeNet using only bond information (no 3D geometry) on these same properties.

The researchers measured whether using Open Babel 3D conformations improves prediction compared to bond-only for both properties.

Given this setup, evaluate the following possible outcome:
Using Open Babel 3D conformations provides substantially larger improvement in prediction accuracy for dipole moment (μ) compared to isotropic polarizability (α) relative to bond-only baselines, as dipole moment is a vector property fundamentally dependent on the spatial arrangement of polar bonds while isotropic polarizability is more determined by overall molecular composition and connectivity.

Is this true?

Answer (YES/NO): NO